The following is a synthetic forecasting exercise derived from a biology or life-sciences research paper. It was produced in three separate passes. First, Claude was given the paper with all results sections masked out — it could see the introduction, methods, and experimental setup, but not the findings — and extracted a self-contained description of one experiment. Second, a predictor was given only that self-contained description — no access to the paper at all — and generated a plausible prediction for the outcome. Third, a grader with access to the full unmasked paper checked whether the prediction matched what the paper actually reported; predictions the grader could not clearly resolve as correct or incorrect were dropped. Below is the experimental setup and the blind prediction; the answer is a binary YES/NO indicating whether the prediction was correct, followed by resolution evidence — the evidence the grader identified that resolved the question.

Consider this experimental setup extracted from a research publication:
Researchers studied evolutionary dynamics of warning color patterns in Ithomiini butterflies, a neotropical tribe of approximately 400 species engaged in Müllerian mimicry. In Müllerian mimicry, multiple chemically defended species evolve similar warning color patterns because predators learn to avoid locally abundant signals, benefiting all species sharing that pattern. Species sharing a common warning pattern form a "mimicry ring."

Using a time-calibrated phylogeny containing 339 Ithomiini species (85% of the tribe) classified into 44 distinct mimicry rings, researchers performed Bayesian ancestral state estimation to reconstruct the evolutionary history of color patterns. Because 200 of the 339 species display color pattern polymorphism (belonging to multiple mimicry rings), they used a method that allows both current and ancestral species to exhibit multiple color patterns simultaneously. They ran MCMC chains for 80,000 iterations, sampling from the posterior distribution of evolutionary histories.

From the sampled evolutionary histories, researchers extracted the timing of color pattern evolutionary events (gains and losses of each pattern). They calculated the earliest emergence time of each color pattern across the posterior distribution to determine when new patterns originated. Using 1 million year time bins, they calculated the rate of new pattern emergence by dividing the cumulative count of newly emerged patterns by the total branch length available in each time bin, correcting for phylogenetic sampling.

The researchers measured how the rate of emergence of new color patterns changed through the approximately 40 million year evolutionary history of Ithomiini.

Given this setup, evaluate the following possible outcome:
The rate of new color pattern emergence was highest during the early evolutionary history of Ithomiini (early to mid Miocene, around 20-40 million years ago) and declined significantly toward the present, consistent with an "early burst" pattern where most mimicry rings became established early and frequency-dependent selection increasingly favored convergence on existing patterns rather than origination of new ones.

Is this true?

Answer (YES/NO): YES